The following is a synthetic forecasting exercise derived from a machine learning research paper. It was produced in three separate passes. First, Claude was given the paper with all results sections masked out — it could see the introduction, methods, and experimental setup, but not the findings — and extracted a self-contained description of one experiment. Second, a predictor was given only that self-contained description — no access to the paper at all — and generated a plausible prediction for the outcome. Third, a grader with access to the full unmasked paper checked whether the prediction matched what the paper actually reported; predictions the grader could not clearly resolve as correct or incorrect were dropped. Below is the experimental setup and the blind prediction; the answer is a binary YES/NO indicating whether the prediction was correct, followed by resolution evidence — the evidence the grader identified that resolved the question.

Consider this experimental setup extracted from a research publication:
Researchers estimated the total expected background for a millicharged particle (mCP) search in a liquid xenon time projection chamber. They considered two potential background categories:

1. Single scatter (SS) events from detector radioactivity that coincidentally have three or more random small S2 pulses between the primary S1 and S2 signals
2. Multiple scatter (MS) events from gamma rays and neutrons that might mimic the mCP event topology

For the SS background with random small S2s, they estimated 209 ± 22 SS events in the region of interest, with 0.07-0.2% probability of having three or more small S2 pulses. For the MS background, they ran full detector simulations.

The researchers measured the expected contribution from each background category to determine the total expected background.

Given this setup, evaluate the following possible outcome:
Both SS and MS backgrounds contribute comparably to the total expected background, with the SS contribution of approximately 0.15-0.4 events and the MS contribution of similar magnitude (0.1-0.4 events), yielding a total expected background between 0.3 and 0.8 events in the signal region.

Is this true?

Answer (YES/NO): NO